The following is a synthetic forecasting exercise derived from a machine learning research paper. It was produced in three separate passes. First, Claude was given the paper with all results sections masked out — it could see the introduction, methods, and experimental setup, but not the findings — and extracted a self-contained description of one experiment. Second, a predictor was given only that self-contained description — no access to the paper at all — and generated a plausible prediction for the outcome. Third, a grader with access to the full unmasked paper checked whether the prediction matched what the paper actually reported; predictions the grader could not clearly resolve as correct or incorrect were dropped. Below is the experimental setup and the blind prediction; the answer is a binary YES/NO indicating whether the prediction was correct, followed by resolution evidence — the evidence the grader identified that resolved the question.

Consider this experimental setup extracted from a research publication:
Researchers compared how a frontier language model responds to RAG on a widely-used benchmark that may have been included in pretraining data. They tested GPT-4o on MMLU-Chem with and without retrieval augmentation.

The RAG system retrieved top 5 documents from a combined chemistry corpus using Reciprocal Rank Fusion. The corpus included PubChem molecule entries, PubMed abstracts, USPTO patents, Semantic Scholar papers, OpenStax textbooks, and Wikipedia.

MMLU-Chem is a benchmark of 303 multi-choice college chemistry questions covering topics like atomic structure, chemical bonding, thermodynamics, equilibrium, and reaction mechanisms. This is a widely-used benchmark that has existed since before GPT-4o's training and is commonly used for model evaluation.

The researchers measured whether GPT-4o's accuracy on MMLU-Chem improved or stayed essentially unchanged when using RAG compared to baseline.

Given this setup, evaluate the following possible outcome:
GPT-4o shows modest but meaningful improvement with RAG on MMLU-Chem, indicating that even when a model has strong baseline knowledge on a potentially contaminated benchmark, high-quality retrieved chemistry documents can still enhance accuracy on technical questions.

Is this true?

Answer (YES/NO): NO